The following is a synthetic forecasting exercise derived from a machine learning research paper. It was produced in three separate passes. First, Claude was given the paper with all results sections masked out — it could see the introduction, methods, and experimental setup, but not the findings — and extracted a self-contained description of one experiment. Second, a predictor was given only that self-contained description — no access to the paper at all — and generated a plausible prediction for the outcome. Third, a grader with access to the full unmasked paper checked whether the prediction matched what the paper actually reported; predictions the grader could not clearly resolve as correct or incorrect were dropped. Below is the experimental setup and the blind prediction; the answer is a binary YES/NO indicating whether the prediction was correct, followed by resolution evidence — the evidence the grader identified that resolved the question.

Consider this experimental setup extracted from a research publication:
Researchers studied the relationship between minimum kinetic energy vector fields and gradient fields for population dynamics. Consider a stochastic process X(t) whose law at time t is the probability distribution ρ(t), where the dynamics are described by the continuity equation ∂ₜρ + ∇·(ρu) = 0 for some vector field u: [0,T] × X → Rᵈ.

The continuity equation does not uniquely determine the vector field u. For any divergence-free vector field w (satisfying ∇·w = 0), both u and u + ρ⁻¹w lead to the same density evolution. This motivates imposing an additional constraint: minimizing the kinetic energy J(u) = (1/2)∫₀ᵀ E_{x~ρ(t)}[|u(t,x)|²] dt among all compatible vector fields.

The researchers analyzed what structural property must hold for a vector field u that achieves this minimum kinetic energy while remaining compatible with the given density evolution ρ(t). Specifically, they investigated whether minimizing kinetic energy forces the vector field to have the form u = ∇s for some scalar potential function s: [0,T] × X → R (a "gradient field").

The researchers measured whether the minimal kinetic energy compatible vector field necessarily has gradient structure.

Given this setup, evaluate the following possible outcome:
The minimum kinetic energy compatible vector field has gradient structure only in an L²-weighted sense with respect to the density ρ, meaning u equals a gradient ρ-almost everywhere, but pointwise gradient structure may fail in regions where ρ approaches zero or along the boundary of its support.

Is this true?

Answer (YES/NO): NO